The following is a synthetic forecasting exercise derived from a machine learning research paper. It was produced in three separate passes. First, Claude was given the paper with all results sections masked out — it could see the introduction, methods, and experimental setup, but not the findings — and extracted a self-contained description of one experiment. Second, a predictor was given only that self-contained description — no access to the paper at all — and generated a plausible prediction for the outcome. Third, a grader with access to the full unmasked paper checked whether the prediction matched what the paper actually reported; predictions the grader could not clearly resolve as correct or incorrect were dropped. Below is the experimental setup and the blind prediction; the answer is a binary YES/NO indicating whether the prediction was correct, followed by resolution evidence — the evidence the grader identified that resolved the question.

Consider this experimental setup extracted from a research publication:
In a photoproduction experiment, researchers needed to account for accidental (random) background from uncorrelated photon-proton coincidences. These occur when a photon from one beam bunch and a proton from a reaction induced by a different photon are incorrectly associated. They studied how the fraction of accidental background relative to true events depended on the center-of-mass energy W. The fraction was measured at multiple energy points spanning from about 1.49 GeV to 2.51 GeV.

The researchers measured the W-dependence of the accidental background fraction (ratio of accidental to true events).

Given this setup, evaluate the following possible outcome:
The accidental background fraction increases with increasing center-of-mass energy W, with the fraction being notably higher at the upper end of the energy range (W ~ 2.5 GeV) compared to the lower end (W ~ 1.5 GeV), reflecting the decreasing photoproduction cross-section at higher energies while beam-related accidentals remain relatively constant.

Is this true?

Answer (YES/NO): YES